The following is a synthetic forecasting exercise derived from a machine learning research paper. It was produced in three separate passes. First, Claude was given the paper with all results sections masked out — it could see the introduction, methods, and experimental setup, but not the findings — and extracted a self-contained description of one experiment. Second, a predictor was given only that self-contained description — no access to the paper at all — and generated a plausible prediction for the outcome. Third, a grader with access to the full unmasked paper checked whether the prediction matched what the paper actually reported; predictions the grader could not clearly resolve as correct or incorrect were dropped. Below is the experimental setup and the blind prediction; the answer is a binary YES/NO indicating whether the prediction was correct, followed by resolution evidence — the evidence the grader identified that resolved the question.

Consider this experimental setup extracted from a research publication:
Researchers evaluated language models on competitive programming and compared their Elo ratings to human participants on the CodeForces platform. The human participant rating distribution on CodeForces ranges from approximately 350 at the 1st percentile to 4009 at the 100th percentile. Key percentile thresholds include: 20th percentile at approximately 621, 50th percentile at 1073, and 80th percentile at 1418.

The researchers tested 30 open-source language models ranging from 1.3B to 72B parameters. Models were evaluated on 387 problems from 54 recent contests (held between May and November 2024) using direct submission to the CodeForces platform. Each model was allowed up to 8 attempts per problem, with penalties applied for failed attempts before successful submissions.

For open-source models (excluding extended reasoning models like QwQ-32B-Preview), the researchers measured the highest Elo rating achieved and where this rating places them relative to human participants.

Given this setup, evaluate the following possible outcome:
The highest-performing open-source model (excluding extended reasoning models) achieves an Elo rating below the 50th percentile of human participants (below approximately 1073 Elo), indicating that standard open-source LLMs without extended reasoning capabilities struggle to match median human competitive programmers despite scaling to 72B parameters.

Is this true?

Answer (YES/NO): YES